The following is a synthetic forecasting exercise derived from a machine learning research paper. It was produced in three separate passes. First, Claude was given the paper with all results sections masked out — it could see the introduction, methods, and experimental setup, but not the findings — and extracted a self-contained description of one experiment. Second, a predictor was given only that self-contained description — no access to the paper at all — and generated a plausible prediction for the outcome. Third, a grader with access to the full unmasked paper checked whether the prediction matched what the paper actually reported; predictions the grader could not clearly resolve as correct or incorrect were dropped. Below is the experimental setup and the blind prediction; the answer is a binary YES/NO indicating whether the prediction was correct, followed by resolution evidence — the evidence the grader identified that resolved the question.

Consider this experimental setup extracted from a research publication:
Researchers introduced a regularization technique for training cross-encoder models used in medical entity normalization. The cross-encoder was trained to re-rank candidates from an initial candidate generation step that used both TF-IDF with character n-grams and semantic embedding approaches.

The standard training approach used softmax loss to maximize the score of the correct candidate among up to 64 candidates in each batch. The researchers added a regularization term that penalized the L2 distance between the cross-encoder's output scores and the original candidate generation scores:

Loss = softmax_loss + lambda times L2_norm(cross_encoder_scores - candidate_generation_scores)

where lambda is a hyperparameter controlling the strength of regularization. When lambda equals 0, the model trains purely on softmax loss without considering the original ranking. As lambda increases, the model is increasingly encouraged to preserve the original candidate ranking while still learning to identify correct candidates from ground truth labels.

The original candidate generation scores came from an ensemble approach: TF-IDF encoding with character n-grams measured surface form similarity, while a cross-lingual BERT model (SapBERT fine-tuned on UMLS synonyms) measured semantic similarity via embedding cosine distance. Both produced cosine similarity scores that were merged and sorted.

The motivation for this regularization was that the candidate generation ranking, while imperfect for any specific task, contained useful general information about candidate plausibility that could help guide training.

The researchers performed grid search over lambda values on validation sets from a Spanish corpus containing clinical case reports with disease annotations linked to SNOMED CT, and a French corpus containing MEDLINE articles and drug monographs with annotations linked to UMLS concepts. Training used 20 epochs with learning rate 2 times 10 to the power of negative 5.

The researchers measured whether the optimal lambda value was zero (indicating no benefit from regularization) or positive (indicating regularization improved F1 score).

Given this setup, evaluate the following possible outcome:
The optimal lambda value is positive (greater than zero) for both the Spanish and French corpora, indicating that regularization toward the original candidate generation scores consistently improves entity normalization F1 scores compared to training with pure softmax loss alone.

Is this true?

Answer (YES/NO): YES